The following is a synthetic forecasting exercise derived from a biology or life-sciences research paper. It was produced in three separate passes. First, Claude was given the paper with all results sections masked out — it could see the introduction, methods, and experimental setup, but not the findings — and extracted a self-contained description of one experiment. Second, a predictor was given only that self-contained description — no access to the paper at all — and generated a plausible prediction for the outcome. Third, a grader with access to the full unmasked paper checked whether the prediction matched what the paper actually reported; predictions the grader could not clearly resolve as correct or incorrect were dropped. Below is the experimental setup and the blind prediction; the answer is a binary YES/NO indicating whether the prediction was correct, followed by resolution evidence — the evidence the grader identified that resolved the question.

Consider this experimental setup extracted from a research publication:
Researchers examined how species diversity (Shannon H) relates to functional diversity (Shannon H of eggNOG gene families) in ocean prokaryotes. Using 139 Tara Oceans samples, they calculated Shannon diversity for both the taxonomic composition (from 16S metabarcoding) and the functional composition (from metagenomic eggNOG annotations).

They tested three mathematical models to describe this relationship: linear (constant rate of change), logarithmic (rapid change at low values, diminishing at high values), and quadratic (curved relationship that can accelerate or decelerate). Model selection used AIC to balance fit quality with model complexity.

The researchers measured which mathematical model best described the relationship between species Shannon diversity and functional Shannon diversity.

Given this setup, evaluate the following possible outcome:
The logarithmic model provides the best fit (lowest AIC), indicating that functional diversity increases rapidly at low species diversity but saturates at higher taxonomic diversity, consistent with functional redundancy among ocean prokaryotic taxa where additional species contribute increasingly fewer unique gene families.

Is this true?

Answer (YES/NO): NO